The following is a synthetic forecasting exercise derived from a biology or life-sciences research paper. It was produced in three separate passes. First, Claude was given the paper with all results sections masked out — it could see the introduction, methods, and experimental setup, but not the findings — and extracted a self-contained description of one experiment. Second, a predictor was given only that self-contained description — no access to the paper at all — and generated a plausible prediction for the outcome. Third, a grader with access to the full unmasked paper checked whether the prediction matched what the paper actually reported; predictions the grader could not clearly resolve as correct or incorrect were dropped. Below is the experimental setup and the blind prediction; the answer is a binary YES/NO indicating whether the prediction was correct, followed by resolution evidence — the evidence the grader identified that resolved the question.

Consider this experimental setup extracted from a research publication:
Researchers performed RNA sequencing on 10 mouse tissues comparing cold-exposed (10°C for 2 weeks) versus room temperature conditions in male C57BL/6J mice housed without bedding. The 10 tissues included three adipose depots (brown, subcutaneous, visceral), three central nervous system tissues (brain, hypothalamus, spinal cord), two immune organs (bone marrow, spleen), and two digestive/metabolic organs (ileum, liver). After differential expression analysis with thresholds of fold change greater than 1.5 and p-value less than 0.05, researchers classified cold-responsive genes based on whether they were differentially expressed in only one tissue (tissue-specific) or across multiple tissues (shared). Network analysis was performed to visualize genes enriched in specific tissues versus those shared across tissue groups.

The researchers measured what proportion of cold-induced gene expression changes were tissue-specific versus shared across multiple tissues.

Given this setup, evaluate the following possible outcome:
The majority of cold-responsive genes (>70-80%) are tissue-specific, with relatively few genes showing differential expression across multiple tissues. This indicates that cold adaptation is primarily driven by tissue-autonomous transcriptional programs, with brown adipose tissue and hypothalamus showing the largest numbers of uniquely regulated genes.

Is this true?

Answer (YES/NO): NO